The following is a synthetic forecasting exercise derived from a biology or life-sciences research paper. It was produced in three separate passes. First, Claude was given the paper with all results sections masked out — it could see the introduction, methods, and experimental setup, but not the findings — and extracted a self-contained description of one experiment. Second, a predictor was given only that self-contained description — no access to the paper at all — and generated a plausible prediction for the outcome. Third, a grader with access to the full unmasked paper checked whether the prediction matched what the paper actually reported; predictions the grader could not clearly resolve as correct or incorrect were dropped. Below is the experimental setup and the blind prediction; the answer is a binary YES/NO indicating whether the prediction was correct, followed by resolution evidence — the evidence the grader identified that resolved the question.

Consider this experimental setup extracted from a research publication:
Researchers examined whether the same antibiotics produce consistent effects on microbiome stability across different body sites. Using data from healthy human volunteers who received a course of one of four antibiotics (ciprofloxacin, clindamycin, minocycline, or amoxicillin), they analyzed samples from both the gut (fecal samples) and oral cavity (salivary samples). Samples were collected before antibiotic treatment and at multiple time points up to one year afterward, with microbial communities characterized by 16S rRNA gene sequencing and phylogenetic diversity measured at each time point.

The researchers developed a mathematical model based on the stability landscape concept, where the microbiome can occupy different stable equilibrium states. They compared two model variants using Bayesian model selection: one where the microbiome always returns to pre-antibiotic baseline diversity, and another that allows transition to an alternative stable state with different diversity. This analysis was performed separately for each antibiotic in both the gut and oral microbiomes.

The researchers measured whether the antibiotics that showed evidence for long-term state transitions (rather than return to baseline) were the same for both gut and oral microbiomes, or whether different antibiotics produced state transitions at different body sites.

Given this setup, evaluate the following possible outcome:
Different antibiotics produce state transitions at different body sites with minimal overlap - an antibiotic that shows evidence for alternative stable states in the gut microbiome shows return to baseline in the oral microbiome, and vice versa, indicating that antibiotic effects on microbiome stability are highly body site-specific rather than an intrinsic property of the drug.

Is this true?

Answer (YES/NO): NO